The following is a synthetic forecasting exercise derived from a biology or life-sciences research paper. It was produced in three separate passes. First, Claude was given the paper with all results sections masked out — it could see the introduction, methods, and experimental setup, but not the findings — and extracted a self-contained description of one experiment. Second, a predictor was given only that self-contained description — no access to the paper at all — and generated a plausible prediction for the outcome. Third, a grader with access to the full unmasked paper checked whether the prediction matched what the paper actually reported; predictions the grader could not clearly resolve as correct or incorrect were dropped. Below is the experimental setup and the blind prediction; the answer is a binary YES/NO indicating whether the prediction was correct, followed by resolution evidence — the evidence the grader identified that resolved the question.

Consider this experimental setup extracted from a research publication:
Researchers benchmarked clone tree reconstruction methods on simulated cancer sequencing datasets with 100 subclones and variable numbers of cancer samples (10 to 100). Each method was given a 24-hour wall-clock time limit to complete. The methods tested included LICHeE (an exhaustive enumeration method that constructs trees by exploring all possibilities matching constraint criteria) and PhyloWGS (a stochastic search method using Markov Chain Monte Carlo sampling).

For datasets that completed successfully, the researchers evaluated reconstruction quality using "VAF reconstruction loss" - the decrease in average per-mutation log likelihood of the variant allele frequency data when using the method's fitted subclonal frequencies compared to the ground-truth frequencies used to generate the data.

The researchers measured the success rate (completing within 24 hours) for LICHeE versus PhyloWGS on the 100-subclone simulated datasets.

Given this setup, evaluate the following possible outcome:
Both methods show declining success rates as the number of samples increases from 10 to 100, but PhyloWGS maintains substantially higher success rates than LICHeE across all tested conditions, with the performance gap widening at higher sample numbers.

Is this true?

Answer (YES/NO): NO